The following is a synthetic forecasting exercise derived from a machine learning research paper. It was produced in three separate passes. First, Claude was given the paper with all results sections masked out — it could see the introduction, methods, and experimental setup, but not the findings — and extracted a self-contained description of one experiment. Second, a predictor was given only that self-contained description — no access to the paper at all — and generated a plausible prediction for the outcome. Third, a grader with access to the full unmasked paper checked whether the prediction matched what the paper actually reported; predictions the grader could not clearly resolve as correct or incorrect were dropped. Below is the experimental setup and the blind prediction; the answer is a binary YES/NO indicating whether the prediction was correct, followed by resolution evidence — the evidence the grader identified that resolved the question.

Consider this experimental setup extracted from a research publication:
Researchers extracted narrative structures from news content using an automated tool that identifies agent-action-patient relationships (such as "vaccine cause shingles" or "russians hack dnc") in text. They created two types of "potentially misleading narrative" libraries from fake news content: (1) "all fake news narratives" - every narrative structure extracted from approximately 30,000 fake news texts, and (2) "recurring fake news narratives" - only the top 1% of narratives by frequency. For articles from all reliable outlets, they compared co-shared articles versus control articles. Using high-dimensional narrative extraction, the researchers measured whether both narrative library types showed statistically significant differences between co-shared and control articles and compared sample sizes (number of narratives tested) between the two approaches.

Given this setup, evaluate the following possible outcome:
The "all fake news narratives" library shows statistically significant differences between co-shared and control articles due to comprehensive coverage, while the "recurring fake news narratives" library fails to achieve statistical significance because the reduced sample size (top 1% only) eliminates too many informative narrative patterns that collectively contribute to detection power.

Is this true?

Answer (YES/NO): NO